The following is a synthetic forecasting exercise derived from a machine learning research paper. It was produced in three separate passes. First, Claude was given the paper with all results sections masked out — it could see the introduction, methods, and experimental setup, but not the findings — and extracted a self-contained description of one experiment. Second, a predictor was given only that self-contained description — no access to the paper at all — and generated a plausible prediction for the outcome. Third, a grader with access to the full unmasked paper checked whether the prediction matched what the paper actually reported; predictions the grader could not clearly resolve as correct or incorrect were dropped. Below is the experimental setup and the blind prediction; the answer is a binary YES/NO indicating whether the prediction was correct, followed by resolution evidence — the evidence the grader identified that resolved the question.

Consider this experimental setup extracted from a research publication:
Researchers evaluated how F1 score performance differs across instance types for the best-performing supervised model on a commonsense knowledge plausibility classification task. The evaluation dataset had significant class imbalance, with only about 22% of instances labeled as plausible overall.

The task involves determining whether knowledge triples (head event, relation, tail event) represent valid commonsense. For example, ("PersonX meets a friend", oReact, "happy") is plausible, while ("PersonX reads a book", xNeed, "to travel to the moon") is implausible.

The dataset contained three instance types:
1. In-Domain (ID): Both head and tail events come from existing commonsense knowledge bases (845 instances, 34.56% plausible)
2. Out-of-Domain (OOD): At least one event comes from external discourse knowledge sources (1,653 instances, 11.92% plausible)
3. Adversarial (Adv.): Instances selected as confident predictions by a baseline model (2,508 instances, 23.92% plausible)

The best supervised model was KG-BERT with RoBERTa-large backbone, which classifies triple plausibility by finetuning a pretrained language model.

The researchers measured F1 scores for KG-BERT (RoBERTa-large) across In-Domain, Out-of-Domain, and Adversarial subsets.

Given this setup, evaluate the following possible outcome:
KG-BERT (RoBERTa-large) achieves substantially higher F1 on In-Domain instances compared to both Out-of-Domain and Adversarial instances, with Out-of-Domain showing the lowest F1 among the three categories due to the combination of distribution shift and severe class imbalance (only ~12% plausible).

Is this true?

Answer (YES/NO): YES